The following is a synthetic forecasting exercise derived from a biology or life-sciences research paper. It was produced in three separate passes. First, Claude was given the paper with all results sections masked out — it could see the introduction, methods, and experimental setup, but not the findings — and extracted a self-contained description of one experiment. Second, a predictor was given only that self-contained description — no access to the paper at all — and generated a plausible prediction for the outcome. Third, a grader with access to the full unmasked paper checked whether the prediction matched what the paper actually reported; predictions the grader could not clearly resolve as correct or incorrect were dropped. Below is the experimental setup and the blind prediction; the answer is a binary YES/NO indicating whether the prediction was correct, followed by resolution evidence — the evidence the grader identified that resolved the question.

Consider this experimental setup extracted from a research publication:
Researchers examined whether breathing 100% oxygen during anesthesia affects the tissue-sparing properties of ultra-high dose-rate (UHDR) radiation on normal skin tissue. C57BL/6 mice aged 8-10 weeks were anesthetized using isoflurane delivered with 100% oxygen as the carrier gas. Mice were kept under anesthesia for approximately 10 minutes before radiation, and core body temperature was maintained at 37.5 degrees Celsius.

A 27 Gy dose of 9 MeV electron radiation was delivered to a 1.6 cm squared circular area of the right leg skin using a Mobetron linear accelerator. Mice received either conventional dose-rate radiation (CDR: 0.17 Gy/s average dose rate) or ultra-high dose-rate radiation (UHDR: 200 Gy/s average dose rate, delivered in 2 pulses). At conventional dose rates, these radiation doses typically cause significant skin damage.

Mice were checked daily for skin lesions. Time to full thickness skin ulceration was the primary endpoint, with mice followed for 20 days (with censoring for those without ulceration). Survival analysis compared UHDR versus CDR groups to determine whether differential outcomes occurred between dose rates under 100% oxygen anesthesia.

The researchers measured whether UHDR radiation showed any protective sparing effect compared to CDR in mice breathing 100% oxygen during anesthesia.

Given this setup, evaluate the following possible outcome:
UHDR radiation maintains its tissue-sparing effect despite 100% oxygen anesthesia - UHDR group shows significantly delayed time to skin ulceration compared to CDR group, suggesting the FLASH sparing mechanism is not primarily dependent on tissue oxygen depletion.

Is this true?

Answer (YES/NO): NO